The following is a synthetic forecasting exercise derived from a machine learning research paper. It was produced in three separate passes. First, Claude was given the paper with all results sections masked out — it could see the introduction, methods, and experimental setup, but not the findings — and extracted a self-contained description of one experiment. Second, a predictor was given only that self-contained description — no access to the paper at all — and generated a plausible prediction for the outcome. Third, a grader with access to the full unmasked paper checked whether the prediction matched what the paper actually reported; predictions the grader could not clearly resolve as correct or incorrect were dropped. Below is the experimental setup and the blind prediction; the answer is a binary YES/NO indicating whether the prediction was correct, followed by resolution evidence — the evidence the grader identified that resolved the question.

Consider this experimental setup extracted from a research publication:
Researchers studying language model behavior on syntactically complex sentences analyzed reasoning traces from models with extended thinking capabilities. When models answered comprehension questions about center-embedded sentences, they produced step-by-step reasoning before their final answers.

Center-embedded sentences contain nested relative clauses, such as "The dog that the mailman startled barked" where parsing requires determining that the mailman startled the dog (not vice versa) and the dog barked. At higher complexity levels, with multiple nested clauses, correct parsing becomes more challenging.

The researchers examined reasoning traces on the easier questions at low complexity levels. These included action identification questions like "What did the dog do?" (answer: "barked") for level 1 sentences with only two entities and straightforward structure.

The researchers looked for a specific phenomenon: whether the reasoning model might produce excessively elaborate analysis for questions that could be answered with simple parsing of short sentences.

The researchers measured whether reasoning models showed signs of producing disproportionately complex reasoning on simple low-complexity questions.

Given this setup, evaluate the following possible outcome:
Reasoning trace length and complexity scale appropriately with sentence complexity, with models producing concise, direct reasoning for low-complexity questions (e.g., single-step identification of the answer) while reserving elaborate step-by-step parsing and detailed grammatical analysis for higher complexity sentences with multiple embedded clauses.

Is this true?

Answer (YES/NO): NO